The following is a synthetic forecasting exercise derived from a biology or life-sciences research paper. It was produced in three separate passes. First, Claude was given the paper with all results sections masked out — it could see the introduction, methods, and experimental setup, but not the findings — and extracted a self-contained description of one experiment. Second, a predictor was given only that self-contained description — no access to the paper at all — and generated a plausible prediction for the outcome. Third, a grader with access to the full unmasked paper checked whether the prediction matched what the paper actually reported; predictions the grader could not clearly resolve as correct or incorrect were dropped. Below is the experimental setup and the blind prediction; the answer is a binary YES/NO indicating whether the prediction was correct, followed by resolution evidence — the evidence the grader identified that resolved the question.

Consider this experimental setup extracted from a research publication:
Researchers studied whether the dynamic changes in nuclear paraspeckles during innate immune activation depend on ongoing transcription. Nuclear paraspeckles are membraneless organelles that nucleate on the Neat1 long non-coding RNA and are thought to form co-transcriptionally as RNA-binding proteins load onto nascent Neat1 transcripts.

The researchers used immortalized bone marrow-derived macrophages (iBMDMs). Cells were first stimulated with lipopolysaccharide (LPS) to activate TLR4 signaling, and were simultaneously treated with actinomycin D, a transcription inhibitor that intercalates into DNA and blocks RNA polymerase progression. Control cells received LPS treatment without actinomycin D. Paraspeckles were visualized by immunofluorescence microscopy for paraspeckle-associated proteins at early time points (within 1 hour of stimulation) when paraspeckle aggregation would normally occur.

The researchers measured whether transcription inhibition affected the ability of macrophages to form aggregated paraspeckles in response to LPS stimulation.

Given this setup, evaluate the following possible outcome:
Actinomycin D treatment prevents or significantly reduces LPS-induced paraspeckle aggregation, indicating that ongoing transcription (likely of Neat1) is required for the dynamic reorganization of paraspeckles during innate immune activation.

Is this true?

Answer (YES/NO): YES